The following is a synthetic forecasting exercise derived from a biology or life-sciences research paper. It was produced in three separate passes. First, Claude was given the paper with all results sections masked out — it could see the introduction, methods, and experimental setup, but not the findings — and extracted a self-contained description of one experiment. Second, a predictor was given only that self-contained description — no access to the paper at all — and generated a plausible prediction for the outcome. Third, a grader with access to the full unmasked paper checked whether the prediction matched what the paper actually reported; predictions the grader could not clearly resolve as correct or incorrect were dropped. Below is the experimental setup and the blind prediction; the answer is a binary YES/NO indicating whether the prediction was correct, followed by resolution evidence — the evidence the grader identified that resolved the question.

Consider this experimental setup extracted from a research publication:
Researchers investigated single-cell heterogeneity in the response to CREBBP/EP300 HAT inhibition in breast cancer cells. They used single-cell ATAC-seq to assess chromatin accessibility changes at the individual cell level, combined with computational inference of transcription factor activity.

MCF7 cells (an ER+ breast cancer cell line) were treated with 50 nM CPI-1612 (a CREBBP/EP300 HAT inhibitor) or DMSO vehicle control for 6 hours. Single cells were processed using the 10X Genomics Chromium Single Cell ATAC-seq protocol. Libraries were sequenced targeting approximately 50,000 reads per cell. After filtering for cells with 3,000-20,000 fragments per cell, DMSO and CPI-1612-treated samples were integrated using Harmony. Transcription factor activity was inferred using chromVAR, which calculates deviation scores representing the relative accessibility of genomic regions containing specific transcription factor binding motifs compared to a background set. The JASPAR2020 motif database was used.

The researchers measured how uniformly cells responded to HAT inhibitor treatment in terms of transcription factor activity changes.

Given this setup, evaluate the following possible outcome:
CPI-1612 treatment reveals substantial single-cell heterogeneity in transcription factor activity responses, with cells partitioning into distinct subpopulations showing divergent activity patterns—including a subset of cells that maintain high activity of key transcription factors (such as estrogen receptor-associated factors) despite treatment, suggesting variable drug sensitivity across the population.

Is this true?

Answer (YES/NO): NO